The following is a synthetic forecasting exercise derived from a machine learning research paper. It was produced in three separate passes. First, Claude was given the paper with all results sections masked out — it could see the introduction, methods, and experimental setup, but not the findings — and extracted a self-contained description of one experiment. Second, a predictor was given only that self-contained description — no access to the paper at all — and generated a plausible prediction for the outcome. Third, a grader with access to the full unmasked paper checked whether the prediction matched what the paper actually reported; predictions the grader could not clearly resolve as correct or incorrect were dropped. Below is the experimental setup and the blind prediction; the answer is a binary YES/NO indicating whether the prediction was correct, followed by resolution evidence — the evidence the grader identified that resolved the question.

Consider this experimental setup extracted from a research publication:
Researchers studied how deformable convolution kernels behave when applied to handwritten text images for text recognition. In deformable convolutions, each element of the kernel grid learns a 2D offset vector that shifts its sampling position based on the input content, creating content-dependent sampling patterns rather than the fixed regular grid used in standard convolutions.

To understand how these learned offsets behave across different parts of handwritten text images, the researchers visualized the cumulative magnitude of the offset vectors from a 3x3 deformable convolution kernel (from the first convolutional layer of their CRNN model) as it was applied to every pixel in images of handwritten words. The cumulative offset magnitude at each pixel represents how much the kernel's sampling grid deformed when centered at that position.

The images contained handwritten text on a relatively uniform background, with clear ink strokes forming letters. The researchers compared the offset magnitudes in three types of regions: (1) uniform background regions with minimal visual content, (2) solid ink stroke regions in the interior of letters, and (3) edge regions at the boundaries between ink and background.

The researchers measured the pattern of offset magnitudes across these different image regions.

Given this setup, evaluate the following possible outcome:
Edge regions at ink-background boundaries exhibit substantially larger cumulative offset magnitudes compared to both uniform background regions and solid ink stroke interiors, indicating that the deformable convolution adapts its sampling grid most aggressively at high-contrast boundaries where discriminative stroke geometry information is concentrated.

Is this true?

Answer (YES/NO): YES